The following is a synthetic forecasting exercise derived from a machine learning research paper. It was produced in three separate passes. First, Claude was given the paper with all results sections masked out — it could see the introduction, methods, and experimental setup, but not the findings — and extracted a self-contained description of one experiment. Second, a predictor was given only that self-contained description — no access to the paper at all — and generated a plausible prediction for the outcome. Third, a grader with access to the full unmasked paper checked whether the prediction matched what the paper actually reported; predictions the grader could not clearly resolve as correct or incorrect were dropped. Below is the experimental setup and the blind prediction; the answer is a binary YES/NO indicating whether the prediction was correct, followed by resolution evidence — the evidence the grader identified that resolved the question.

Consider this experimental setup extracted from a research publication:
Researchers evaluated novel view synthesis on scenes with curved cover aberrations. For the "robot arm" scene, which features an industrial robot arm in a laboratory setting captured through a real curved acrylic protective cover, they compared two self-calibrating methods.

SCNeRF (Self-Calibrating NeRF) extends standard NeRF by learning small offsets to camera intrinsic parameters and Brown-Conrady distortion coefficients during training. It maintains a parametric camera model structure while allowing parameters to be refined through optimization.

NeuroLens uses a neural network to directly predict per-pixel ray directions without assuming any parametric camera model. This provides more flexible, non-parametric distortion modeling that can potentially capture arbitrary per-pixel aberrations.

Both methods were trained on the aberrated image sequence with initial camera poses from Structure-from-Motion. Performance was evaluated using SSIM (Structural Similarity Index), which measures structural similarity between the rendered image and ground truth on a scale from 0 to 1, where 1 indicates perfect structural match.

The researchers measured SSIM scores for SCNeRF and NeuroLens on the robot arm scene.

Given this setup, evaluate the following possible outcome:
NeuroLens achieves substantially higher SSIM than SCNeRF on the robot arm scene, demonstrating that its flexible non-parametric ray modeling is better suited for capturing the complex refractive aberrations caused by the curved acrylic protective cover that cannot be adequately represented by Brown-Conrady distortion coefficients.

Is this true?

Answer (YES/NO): NO